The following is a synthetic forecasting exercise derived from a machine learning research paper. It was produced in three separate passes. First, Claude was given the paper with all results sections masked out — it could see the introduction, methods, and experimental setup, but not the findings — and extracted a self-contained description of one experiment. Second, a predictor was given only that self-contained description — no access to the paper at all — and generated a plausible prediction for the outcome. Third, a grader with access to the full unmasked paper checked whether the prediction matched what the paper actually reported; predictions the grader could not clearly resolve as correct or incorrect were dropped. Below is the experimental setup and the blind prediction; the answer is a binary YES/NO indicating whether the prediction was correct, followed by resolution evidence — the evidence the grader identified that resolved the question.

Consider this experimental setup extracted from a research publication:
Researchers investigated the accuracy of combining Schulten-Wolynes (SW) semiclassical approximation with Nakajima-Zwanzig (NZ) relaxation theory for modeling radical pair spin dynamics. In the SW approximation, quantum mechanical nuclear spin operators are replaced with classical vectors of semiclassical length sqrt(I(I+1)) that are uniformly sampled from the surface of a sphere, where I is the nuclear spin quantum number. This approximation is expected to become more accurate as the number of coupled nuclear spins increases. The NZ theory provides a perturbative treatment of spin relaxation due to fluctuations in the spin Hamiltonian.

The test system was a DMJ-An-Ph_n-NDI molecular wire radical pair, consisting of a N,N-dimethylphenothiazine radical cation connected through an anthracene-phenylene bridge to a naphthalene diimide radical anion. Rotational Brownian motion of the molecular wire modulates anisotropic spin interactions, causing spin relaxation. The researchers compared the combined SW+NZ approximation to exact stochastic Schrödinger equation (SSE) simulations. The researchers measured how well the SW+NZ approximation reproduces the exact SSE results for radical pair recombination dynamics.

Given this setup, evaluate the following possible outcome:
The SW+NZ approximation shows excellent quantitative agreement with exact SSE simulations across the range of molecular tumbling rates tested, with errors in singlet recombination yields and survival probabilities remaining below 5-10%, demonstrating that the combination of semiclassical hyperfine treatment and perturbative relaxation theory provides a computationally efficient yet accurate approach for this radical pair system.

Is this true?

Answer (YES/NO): NO